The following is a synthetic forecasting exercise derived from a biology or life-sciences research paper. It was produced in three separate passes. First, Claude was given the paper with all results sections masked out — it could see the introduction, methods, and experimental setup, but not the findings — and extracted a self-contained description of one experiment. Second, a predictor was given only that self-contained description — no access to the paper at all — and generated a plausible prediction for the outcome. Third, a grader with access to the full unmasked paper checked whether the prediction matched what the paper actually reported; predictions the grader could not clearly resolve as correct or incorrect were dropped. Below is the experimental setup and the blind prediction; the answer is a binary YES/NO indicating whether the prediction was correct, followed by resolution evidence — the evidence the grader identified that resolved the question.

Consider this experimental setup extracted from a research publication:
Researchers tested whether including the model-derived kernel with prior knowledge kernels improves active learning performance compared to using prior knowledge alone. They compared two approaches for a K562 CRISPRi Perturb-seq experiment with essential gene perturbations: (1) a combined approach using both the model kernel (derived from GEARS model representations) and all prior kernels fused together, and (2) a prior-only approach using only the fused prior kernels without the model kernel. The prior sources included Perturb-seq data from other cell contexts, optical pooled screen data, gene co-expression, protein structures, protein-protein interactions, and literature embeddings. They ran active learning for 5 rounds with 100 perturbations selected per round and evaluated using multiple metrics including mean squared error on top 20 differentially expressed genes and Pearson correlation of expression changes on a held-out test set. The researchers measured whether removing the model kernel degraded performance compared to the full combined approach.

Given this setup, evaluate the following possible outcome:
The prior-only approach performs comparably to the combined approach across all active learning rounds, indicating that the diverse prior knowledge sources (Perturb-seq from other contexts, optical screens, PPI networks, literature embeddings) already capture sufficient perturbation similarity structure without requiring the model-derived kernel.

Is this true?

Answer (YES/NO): NO